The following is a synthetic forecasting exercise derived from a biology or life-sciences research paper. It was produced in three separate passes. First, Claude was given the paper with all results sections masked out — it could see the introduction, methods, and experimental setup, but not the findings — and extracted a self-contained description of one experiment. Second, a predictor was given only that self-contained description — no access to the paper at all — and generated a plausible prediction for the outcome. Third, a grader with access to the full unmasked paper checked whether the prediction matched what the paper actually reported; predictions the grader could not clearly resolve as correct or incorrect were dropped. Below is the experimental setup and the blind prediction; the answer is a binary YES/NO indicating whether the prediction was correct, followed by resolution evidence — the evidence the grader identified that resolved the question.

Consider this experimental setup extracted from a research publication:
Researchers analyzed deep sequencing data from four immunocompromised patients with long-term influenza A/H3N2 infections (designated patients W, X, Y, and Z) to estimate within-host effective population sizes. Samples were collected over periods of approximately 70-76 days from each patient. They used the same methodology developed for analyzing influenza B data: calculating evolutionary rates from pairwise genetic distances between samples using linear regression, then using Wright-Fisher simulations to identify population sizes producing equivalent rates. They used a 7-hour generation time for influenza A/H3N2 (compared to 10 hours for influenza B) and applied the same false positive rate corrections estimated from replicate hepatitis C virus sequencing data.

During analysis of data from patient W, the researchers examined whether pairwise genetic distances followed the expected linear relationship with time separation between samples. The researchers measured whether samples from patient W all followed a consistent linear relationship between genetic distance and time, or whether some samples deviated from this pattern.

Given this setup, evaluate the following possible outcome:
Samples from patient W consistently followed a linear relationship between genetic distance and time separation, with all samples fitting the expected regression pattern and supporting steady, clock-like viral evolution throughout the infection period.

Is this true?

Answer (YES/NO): NO